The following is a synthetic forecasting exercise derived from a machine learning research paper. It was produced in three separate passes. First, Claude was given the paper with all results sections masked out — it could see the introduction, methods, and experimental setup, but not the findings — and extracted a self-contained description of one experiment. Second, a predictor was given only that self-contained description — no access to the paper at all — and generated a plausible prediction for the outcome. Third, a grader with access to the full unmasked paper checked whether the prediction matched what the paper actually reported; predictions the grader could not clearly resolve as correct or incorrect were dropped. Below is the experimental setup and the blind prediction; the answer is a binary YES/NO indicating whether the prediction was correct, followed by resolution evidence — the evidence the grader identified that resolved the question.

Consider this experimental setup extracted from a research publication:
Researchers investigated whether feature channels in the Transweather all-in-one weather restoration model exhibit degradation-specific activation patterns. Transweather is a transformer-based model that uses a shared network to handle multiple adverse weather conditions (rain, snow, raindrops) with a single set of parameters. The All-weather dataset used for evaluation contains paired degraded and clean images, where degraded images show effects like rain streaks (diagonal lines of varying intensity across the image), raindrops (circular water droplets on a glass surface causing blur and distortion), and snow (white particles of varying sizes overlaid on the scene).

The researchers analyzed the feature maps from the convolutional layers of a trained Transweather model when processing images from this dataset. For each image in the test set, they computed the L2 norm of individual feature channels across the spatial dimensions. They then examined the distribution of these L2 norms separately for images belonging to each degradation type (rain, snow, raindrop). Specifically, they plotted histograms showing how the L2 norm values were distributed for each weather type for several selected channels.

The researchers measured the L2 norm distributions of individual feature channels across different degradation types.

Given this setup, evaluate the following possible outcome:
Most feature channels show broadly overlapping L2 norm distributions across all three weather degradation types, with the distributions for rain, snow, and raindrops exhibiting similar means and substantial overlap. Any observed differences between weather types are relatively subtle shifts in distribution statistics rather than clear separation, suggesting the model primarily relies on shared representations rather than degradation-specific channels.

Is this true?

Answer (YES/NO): NO